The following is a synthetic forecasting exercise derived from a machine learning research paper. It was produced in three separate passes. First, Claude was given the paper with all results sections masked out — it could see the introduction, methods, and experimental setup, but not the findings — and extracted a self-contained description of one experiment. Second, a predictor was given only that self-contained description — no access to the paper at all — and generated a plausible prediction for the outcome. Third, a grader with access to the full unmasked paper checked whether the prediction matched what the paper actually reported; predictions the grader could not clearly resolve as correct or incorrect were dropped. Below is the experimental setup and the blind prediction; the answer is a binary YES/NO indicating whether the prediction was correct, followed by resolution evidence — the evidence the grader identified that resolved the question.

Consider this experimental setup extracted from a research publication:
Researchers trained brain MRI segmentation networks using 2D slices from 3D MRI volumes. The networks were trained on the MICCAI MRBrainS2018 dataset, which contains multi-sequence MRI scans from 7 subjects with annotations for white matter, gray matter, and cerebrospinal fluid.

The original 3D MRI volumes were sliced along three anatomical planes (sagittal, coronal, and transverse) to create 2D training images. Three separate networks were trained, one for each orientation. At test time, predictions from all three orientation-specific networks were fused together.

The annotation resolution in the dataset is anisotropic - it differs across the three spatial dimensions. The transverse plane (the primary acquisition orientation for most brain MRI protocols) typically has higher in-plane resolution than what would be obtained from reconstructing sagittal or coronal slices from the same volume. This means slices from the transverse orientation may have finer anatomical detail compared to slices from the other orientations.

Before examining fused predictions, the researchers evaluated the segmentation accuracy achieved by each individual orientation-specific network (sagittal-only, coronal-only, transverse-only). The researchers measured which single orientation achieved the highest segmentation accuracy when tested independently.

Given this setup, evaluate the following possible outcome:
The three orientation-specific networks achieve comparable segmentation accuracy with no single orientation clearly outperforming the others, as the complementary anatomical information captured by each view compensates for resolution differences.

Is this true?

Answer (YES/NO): NO